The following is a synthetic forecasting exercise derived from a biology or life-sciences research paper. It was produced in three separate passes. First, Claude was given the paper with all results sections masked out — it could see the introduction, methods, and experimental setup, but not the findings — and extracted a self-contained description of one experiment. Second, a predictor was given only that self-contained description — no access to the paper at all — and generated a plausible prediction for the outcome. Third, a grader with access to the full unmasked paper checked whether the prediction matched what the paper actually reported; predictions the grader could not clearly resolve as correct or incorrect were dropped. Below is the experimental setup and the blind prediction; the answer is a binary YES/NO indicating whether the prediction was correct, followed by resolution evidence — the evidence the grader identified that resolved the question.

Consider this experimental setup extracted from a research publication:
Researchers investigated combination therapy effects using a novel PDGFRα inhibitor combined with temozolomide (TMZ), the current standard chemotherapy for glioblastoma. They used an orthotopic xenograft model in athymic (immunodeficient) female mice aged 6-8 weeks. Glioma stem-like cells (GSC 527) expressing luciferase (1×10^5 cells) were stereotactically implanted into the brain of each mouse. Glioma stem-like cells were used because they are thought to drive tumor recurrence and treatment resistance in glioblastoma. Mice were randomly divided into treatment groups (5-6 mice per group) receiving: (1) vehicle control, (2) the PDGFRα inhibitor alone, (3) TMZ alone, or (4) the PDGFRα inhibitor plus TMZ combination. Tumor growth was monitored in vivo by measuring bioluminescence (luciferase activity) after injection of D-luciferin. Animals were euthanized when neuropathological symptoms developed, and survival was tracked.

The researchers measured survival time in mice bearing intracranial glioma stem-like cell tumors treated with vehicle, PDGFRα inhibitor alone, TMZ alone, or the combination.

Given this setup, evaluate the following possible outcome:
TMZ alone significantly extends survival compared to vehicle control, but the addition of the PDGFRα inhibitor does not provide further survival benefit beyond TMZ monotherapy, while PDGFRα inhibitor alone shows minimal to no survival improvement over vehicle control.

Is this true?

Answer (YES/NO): NO